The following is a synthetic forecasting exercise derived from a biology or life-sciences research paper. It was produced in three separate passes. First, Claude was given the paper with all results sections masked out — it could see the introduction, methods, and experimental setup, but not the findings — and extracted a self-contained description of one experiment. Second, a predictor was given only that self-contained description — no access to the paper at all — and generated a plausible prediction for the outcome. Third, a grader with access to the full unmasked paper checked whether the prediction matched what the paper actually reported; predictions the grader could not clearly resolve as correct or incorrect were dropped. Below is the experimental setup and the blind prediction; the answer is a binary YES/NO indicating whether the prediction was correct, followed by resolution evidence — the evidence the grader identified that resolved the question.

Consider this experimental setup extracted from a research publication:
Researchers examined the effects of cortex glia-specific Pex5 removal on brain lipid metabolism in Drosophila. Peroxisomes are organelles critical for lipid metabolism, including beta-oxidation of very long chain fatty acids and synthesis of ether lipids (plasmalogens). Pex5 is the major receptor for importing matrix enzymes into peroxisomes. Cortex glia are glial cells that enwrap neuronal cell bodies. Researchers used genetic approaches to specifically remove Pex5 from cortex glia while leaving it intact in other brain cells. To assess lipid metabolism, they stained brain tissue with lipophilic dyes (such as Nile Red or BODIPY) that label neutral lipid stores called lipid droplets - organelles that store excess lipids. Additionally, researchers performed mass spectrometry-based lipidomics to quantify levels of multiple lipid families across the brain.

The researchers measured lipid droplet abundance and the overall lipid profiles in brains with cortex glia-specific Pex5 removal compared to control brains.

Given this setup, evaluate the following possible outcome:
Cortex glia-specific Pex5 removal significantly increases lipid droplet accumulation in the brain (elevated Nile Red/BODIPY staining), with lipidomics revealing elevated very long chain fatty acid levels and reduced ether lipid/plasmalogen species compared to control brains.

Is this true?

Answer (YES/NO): NO